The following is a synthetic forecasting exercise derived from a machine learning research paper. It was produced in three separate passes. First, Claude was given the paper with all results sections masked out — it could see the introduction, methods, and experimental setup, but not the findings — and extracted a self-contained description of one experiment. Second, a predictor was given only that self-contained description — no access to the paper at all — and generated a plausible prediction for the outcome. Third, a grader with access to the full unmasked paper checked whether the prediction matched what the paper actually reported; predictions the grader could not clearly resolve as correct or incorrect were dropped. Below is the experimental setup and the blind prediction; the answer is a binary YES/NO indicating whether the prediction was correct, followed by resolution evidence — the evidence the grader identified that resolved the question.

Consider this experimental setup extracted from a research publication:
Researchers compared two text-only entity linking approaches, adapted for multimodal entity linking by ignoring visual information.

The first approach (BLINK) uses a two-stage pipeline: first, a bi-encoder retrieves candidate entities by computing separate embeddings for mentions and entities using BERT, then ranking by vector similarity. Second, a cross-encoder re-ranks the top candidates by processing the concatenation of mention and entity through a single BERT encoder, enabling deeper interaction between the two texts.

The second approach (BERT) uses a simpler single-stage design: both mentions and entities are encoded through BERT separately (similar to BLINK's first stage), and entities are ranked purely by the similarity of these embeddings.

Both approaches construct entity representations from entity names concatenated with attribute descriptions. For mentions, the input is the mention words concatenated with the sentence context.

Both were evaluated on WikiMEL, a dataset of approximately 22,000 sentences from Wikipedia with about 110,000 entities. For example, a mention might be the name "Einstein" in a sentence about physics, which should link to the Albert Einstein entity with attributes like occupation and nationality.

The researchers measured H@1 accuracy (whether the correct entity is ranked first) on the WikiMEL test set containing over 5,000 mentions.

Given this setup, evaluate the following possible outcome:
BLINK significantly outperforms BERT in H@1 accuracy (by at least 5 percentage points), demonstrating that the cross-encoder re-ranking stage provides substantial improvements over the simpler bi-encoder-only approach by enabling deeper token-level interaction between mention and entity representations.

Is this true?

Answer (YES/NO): NO